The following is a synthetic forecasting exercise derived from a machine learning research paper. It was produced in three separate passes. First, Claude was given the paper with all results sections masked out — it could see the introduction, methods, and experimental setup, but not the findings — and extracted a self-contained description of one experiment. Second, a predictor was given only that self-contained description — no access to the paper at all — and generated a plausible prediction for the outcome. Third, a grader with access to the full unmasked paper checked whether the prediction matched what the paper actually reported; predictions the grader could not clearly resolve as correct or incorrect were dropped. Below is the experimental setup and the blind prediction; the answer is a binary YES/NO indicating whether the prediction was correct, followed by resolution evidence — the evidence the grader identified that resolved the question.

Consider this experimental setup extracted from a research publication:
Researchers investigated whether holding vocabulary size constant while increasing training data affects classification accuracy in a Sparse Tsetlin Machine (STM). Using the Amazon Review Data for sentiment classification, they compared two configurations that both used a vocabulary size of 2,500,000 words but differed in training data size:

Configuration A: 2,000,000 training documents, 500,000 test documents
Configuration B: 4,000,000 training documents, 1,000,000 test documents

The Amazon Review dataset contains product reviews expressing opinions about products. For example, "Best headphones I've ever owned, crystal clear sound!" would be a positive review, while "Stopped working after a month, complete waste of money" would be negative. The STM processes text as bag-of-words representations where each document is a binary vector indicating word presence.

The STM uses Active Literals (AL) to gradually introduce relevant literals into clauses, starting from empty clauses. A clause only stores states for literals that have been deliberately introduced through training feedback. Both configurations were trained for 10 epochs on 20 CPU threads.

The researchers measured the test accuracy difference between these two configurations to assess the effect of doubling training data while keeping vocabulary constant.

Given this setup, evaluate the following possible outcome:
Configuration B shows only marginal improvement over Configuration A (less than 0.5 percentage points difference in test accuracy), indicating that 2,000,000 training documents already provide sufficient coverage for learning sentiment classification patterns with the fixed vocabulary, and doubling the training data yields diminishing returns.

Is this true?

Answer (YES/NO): NO